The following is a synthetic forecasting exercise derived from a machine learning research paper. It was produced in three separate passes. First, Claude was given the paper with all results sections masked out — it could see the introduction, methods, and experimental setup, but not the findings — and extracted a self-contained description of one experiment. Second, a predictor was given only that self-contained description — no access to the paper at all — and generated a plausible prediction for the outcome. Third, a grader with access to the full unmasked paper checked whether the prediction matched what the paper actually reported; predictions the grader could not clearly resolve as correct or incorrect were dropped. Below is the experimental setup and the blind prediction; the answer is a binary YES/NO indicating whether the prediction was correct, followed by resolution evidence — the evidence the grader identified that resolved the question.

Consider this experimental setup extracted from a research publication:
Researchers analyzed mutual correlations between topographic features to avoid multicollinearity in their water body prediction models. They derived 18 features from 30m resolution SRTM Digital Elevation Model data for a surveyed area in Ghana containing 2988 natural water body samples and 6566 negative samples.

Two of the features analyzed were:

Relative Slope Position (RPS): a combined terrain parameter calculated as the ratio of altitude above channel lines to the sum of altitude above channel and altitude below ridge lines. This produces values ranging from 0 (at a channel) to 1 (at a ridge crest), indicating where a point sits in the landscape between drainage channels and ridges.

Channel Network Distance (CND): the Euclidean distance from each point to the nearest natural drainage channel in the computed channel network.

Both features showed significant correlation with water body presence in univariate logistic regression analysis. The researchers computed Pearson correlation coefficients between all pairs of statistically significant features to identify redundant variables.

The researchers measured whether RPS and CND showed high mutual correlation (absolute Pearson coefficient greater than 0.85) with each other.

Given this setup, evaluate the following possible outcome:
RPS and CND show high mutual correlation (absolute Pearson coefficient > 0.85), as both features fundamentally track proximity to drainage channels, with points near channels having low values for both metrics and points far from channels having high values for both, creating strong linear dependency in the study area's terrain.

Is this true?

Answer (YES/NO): YES